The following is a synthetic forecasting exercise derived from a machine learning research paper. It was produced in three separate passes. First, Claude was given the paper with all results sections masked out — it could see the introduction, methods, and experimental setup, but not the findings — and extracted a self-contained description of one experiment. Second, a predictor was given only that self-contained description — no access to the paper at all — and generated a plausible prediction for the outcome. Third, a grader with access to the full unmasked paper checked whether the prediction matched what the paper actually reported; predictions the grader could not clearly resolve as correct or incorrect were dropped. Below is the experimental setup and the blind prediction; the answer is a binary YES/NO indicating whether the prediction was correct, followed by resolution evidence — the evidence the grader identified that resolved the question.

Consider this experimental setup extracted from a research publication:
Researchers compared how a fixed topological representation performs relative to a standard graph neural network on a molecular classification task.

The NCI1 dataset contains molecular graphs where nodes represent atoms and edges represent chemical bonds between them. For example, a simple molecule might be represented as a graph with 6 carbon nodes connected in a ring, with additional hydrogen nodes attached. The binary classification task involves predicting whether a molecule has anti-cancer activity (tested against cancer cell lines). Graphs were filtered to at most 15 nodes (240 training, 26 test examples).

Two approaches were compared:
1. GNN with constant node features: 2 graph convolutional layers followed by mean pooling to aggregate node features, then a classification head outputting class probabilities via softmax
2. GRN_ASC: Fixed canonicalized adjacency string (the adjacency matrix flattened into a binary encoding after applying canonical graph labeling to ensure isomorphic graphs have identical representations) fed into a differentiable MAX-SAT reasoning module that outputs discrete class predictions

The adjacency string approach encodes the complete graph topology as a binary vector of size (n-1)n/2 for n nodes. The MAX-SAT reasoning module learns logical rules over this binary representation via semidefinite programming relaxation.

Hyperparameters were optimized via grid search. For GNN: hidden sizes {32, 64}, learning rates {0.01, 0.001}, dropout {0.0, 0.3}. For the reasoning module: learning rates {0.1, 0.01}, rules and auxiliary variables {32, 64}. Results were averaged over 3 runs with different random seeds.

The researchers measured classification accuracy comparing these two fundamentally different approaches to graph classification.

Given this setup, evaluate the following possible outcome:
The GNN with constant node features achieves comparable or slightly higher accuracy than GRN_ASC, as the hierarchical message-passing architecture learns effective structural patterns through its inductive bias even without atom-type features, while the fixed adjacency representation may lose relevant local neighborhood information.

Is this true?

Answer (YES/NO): YES